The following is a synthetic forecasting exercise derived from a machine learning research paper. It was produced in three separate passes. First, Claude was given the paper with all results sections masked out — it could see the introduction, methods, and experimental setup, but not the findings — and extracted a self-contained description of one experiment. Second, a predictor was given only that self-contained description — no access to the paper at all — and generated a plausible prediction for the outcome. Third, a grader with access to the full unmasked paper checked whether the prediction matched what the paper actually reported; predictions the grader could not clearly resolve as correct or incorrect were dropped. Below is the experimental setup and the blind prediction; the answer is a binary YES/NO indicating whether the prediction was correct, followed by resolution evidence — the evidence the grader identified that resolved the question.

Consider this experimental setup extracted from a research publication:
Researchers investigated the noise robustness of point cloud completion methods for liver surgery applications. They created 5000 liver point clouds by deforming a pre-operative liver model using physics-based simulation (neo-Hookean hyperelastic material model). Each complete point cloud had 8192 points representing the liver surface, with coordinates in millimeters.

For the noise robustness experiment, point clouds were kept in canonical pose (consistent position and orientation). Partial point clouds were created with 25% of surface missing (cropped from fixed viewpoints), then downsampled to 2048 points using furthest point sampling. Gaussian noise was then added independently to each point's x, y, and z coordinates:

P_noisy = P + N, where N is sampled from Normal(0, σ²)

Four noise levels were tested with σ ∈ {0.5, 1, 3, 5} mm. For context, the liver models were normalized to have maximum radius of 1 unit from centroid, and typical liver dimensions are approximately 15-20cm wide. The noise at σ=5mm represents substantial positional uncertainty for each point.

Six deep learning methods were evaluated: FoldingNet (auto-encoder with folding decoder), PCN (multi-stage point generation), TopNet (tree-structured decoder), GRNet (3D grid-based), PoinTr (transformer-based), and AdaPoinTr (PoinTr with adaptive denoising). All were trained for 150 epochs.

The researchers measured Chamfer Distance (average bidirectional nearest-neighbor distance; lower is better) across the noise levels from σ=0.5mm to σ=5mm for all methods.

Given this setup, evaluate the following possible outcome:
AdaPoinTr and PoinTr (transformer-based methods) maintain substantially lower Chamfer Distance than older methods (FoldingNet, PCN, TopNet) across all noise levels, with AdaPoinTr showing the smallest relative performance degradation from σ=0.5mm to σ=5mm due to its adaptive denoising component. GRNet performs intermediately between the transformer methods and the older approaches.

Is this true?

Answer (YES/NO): NO